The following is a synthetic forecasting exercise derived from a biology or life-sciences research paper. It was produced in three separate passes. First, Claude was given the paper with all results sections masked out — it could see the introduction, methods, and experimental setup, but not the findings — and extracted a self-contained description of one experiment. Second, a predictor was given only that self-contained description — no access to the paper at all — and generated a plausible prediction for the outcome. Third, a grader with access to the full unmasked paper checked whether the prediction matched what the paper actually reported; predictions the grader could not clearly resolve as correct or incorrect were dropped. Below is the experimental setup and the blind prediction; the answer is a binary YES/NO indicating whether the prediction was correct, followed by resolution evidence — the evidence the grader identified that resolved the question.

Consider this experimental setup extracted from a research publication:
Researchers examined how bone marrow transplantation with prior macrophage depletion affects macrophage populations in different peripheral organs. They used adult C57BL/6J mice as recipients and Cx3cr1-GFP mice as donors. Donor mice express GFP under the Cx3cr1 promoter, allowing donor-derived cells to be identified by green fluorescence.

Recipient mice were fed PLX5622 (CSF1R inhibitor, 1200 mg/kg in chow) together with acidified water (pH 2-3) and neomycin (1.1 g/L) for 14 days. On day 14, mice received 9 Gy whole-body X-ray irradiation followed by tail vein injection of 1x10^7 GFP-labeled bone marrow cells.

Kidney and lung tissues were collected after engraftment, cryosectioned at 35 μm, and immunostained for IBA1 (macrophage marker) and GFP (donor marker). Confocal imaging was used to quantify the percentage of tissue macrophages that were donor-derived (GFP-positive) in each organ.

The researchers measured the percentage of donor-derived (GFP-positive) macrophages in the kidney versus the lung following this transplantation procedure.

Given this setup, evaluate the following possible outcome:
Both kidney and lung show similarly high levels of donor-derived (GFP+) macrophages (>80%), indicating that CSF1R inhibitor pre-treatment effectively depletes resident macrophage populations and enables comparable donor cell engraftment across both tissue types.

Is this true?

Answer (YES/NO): YES